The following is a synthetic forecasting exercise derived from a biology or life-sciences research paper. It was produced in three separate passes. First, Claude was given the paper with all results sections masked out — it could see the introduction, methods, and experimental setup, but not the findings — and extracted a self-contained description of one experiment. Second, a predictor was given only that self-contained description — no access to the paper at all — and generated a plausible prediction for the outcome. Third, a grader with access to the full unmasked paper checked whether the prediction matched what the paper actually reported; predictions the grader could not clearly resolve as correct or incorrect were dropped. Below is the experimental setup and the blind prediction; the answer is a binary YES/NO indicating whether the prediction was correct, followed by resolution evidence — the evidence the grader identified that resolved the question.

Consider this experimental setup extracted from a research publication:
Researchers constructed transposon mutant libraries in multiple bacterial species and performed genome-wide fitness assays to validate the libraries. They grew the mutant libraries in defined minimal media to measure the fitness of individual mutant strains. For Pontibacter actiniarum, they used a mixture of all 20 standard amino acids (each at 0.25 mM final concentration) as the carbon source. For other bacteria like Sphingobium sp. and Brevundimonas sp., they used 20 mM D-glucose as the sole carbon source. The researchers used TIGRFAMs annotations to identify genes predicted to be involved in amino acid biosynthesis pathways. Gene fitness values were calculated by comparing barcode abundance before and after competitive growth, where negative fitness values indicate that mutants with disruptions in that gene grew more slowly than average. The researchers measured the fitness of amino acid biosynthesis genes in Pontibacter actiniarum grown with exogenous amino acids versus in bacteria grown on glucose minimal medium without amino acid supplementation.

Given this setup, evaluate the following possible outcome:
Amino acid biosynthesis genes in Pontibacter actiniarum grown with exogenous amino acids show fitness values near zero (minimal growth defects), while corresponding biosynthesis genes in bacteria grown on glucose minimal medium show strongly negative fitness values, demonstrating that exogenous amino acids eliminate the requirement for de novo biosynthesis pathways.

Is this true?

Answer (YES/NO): YES